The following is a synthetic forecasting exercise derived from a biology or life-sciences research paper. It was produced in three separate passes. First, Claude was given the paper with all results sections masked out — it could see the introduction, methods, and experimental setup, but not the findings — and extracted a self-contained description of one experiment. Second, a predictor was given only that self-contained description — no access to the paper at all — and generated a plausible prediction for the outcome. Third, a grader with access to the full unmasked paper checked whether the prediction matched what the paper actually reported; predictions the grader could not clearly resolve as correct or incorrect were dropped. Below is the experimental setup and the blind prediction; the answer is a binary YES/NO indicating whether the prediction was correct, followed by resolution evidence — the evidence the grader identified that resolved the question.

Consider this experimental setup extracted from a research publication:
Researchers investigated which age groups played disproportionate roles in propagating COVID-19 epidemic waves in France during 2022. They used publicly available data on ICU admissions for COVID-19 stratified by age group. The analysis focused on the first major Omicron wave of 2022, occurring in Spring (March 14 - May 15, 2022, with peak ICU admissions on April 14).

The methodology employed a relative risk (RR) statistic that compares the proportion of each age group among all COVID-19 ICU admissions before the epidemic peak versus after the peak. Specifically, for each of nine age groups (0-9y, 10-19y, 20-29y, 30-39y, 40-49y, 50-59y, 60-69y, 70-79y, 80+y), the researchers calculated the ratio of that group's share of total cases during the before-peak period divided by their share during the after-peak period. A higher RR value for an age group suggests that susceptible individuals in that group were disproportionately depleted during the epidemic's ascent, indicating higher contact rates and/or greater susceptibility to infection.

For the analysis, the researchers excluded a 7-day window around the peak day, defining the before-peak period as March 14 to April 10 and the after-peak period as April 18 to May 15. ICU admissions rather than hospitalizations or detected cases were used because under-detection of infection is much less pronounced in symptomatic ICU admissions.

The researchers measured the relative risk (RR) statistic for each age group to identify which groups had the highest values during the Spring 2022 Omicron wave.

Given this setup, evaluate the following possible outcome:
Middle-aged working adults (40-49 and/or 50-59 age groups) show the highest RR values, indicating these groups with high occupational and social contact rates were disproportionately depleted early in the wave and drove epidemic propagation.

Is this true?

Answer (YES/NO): NO